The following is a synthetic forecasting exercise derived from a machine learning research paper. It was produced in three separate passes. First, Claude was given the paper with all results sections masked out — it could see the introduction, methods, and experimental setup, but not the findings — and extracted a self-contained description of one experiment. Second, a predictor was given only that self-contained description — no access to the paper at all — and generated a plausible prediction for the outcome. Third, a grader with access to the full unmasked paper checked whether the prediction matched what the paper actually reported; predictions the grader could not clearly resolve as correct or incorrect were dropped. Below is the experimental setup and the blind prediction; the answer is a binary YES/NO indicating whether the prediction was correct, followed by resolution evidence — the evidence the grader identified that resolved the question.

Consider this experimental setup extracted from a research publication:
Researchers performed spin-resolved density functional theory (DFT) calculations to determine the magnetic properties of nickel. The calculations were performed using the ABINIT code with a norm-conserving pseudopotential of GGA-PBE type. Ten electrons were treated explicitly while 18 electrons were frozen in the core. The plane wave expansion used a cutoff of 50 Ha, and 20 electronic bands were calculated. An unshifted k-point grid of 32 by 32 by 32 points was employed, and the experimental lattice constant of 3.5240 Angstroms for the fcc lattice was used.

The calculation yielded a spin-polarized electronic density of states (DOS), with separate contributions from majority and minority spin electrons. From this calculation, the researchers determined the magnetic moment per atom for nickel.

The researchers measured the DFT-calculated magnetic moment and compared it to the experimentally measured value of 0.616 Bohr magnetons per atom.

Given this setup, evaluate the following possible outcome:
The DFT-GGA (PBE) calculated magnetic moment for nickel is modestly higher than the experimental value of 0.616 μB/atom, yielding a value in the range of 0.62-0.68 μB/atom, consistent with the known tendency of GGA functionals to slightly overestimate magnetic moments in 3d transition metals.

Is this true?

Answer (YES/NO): NO